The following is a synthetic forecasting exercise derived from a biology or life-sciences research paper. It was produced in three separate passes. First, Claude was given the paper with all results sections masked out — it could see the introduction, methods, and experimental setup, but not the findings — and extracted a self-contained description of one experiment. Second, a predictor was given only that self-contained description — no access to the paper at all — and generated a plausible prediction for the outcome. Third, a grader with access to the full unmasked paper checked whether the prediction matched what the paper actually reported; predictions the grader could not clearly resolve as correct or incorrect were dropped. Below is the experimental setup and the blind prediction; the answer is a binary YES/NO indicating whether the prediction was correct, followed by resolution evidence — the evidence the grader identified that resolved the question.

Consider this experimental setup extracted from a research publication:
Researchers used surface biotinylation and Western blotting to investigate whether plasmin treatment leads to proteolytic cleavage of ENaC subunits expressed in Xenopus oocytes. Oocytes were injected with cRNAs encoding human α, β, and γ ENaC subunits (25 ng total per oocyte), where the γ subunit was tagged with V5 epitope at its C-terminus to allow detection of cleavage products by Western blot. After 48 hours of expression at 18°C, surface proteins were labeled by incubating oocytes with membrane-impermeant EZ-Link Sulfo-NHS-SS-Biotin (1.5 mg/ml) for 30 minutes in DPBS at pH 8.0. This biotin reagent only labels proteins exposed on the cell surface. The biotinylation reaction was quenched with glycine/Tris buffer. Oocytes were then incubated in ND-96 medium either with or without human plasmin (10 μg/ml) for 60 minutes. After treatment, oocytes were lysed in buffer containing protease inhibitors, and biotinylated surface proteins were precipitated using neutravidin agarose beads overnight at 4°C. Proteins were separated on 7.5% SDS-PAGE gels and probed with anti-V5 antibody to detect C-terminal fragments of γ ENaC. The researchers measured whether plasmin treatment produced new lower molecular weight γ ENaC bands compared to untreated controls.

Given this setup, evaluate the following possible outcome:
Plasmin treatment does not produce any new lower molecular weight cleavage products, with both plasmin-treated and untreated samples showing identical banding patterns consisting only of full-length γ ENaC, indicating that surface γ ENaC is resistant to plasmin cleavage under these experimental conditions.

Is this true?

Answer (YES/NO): NO